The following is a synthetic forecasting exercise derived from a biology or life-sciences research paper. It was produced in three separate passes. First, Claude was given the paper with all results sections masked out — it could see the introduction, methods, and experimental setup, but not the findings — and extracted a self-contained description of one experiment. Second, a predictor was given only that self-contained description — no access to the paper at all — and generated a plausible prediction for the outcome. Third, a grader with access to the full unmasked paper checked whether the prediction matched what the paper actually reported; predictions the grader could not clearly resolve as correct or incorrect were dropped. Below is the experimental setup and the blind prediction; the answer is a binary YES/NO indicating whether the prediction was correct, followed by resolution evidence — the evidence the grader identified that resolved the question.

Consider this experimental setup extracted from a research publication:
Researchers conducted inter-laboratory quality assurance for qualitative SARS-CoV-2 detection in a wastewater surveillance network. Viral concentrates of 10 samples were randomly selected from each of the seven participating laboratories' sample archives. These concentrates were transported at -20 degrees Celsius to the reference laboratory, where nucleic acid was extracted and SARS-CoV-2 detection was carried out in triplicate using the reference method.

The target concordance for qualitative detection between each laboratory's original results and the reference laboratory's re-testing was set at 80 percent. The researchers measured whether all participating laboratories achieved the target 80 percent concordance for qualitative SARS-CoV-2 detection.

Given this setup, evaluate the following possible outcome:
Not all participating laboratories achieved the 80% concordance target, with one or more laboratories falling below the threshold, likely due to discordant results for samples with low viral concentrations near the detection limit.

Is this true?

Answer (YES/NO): NO